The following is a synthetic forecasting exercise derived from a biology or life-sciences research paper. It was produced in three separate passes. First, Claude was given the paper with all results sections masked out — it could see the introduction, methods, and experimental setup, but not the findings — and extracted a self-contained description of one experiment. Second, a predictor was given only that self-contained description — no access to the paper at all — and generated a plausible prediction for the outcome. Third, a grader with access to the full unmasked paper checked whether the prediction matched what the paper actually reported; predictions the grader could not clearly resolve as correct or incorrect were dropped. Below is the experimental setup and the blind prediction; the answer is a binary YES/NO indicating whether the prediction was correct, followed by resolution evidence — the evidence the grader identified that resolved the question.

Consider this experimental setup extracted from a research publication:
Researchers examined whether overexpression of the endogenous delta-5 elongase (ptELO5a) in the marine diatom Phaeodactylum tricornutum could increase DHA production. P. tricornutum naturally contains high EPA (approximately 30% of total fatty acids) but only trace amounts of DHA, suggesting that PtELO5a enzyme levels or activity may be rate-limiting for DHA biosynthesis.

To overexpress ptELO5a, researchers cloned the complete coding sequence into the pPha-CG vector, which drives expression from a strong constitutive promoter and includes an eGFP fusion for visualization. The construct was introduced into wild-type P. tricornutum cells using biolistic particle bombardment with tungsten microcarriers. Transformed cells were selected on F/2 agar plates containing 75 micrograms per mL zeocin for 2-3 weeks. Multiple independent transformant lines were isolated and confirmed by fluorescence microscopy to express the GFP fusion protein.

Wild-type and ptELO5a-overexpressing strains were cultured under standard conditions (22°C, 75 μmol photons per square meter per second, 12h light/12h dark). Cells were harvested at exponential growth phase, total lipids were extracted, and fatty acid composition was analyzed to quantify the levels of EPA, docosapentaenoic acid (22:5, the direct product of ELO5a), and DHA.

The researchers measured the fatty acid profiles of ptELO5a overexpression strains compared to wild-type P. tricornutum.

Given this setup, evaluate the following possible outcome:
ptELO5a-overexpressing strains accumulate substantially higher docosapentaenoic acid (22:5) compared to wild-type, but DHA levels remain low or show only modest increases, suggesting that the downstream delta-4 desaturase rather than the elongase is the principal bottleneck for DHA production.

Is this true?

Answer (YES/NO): NO